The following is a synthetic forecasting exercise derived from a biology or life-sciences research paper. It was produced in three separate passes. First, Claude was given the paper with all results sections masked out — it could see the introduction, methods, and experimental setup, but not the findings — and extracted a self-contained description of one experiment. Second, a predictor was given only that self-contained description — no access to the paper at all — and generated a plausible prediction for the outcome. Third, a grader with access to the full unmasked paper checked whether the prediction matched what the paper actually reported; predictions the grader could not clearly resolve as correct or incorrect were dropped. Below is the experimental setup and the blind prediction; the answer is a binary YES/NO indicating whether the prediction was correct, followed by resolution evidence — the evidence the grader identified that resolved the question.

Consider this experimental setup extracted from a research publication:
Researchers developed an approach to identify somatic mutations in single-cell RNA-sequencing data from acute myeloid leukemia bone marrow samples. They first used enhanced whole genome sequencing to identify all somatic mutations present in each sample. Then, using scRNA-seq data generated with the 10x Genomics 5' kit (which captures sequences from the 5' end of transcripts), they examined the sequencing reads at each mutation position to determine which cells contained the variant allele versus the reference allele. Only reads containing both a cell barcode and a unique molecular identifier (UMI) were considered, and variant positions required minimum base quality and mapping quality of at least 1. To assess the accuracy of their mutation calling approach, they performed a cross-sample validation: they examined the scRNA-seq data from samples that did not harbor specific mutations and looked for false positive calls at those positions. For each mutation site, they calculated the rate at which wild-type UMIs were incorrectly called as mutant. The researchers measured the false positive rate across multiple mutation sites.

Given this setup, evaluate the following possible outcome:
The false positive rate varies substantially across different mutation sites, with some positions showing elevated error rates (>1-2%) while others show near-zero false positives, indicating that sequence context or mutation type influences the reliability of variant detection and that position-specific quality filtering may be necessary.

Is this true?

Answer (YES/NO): NO